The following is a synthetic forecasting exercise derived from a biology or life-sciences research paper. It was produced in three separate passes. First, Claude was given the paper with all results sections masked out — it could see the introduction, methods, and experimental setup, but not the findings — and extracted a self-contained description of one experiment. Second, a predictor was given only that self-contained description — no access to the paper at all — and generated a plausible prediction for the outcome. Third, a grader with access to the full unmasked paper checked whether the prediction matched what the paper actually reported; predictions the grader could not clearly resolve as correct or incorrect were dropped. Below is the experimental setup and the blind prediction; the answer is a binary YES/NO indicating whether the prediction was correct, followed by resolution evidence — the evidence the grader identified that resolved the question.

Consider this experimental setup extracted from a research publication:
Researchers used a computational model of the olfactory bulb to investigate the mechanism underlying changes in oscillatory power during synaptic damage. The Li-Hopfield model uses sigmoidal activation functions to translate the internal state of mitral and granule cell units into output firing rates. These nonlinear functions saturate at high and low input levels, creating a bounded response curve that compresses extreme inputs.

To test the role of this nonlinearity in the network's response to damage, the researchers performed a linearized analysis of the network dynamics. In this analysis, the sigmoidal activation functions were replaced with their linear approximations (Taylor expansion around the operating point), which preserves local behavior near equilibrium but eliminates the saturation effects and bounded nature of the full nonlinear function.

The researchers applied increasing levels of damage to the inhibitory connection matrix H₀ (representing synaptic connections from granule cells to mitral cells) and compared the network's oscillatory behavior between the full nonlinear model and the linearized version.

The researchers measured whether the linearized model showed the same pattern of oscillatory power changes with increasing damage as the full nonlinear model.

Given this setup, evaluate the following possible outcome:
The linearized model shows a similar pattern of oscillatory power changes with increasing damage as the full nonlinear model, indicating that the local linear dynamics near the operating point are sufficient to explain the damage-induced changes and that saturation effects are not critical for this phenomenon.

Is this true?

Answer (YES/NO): NO